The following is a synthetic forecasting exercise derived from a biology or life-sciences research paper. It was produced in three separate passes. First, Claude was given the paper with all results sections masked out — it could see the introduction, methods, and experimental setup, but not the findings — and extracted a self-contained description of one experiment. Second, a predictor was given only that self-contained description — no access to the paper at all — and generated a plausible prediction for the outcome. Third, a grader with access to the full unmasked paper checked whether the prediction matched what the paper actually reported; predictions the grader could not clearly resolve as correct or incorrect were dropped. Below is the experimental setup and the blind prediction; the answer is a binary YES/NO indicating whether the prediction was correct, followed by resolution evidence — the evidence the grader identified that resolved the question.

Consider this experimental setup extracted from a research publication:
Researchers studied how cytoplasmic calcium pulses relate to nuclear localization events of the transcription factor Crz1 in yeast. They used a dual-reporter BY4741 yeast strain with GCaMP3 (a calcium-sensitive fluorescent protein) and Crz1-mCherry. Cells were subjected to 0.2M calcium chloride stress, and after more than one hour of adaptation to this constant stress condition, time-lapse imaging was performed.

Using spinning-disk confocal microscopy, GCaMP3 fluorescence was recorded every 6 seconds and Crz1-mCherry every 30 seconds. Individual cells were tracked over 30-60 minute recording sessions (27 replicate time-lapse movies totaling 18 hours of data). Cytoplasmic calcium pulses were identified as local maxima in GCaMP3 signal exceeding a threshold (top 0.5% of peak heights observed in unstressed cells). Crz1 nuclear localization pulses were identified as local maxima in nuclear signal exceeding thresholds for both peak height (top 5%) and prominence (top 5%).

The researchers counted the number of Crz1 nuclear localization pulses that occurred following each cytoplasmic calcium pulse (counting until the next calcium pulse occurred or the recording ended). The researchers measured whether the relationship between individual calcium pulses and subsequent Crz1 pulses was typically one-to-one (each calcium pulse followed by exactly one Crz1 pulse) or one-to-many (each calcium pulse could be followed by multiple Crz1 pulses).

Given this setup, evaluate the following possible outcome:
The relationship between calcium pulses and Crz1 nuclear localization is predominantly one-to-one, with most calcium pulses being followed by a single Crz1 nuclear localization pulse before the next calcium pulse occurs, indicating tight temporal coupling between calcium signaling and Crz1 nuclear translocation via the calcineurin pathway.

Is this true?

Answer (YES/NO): NO